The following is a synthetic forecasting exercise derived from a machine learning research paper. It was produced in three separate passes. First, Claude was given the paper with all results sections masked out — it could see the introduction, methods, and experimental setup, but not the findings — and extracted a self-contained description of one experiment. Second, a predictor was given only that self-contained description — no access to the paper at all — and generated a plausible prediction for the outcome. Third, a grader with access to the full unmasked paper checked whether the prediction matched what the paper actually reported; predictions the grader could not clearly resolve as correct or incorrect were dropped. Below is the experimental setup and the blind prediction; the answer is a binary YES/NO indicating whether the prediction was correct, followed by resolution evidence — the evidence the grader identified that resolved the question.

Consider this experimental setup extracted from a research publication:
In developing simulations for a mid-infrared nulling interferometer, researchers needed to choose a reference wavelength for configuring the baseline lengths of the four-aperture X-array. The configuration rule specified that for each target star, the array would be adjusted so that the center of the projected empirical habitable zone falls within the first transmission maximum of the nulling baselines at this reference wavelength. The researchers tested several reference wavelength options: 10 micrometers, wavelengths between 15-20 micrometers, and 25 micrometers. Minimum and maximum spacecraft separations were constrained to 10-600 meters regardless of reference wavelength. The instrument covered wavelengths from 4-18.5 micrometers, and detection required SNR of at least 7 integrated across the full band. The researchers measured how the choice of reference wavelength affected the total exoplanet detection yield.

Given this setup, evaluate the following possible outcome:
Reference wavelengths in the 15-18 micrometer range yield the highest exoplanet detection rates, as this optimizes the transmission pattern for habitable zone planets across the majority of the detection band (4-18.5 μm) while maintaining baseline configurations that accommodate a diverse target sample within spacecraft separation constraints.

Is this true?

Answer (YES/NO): YES